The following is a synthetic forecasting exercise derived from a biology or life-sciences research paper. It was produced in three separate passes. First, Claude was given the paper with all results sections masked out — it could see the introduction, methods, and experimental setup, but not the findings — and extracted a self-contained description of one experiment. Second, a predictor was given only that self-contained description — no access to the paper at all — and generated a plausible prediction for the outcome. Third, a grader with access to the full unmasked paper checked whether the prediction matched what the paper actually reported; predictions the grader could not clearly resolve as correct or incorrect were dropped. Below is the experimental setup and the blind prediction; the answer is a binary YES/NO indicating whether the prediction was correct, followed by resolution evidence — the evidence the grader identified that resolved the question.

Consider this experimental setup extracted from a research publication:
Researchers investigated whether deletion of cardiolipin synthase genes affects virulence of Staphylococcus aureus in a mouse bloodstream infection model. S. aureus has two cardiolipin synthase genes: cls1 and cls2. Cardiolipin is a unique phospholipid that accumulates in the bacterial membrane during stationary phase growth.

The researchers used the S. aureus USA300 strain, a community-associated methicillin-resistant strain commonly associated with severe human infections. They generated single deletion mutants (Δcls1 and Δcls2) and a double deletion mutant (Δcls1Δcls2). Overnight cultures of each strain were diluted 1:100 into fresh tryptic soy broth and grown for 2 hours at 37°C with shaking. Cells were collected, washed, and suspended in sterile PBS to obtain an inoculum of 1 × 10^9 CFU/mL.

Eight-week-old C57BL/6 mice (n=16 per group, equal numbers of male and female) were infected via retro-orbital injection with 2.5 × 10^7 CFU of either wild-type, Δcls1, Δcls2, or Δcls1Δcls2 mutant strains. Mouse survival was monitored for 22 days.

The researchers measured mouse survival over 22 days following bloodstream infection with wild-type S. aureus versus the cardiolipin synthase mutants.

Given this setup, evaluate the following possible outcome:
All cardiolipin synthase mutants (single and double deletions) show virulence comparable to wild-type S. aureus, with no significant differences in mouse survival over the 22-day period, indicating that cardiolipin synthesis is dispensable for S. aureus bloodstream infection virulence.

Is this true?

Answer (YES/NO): NO